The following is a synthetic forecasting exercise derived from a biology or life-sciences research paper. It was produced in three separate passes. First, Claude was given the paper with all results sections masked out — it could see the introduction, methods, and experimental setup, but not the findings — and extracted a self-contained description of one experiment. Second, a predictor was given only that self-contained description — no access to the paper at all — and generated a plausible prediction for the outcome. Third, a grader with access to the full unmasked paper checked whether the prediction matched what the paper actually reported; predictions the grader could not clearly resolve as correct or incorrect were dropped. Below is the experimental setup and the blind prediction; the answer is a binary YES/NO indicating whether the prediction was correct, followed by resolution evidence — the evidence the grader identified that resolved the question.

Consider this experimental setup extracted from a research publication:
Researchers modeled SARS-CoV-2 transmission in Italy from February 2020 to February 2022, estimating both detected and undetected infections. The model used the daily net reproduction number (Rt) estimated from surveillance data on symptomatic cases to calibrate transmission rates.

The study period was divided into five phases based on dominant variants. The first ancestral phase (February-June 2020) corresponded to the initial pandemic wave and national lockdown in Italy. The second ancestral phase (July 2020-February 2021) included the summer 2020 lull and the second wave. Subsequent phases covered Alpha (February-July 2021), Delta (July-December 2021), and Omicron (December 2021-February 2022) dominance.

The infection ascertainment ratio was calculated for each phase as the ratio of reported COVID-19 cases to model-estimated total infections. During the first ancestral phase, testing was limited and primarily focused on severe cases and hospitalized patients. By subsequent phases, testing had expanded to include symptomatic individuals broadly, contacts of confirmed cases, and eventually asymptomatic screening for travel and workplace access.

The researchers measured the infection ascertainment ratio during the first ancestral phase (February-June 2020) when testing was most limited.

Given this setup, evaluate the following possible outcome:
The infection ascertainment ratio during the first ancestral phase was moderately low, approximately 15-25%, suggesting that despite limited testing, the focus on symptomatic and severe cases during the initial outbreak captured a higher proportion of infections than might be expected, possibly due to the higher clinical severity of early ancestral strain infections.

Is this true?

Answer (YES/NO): YES